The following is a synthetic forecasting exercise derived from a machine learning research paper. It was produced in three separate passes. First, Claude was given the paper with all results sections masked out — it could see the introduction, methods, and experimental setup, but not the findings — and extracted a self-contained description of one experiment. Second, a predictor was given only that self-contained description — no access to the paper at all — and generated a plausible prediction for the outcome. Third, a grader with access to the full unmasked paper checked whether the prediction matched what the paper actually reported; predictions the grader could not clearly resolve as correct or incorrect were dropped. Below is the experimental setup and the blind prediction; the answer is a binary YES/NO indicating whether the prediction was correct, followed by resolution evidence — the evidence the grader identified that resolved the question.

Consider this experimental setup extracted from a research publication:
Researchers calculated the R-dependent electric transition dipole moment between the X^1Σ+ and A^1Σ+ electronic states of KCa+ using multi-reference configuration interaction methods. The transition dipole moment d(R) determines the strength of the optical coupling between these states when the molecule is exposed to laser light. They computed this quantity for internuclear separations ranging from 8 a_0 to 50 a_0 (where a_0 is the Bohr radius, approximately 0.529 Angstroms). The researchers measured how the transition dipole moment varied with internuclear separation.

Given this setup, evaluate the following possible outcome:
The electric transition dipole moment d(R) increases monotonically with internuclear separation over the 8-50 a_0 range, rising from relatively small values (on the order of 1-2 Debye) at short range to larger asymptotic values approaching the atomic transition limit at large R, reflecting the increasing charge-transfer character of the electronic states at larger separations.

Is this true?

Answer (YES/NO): NO